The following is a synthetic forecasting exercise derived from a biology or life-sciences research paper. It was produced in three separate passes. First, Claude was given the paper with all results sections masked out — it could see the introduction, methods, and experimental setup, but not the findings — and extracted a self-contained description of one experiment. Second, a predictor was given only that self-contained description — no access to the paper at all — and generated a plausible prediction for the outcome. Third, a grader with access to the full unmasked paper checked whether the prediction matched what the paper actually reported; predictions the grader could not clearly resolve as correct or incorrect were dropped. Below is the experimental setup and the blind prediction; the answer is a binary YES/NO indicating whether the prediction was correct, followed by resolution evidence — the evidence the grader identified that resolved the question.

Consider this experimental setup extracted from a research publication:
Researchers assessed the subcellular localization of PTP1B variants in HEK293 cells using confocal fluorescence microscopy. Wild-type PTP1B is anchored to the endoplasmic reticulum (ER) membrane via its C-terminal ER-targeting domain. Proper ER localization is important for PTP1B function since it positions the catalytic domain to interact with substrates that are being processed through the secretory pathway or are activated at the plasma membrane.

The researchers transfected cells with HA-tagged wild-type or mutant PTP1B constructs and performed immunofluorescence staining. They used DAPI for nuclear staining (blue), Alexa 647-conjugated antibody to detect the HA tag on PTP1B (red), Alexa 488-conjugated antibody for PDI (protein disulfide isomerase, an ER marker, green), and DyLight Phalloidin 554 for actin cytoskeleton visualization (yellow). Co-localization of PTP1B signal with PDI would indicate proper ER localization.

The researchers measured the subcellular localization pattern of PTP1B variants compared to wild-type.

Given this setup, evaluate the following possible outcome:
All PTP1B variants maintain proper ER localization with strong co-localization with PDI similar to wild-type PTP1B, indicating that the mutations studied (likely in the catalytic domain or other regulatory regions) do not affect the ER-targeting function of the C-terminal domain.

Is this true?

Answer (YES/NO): NO